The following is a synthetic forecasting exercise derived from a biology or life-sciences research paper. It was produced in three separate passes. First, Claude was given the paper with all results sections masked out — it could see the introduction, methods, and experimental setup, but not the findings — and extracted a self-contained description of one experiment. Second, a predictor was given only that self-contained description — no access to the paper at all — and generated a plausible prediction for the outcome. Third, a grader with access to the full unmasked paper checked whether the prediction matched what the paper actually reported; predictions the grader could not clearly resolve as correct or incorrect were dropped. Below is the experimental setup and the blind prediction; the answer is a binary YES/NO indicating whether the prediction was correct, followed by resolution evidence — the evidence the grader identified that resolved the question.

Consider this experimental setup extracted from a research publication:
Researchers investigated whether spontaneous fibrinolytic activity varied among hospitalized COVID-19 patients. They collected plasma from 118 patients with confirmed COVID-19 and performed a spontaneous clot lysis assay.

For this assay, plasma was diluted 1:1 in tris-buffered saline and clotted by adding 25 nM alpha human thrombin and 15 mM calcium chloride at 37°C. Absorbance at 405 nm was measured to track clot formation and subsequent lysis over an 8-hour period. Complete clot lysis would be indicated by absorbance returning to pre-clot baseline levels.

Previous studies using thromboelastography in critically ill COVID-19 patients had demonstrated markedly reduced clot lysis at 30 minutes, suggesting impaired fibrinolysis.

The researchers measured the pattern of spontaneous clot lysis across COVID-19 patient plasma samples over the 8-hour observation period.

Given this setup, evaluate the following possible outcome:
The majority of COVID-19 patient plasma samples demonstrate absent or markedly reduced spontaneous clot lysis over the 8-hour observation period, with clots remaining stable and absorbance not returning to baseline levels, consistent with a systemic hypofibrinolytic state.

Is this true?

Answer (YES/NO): NO